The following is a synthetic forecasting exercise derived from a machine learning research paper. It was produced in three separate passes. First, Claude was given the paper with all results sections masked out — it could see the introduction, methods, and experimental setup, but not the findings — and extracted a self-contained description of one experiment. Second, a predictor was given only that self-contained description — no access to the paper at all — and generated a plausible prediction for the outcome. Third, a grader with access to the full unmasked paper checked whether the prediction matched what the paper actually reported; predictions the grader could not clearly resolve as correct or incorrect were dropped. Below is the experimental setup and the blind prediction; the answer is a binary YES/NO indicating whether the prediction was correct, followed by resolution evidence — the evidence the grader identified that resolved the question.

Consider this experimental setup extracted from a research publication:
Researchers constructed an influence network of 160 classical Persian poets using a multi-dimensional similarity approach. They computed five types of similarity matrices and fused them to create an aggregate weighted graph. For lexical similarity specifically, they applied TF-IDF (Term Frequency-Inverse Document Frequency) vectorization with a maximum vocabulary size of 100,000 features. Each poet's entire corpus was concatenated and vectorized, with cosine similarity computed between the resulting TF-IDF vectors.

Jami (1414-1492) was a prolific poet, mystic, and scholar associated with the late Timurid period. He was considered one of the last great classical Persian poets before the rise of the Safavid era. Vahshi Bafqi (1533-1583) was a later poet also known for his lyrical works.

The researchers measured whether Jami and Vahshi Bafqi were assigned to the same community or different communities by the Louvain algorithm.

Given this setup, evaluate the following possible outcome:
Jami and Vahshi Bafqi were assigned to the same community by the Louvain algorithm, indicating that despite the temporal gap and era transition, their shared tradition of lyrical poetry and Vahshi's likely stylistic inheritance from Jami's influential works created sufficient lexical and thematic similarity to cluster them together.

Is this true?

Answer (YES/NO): YES